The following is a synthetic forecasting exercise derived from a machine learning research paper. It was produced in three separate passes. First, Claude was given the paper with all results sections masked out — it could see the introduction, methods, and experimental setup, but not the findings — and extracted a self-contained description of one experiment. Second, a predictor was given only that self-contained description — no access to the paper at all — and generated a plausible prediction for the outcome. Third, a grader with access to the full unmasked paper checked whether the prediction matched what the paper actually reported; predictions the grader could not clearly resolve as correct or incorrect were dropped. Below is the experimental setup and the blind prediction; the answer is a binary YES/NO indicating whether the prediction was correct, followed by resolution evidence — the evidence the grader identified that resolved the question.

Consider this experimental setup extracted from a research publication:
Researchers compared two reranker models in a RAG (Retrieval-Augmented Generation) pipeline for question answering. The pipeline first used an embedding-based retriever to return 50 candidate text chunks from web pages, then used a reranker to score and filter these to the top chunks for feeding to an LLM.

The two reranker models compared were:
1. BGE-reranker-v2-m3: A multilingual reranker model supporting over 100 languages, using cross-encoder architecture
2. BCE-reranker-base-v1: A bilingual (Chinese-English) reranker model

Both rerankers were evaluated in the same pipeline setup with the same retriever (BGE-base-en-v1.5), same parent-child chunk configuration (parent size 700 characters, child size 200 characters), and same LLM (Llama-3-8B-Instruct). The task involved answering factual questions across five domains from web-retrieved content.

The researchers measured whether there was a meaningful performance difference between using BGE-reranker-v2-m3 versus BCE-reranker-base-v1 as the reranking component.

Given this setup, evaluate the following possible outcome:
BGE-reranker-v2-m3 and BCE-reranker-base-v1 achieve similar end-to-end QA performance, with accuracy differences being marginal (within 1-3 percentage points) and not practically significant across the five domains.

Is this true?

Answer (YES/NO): YES